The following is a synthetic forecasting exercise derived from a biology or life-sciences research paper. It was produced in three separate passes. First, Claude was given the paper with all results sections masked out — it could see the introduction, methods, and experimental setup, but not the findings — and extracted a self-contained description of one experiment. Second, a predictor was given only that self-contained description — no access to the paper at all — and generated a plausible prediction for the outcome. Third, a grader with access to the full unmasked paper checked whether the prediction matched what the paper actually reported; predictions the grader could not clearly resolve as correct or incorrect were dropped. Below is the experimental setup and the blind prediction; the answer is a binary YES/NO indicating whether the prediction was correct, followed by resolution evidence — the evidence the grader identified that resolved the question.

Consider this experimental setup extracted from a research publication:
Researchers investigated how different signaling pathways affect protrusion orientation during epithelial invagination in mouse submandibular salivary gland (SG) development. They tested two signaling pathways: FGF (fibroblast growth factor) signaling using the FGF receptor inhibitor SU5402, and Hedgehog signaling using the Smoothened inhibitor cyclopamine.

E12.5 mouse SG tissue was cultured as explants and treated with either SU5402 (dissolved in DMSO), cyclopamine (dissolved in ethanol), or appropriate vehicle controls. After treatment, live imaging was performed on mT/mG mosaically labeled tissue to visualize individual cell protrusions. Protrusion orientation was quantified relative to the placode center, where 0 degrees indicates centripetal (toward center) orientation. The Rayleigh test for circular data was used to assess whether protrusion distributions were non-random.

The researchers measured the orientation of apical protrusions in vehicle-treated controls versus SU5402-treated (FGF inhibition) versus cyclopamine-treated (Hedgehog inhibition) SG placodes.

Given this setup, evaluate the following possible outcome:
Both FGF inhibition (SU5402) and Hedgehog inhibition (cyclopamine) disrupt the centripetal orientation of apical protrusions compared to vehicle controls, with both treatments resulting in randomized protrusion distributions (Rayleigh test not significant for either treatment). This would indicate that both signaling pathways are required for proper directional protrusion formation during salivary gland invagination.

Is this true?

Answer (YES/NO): NO